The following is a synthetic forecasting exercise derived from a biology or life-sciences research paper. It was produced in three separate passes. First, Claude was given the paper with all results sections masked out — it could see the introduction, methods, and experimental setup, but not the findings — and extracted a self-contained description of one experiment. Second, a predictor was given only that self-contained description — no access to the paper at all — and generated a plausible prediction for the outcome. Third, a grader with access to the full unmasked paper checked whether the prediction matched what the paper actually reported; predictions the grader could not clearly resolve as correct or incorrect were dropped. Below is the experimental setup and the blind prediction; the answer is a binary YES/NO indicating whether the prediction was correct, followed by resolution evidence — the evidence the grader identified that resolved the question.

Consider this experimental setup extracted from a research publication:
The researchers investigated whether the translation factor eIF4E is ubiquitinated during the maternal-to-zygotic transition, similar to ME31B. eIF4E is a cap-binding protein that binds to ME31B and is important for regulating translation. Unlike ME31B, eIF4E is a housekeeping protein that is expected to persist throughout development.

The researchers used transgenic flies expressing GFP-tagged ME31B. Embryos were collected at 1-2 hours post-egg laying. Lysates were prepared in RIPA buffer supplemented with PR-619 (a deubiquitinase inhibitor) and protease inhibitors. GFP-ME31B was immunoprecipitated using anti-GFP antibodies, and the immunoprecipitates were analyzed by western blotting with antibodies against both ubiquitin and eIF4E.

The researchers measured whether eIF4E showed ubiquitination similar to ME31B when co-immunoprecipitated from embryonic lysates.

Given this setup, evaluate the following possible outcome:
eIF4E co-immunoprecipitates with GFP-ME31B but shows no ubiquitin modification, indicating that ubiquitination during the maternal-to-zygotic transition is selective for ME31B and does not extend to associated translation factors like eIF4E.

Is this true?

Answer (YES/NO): NO